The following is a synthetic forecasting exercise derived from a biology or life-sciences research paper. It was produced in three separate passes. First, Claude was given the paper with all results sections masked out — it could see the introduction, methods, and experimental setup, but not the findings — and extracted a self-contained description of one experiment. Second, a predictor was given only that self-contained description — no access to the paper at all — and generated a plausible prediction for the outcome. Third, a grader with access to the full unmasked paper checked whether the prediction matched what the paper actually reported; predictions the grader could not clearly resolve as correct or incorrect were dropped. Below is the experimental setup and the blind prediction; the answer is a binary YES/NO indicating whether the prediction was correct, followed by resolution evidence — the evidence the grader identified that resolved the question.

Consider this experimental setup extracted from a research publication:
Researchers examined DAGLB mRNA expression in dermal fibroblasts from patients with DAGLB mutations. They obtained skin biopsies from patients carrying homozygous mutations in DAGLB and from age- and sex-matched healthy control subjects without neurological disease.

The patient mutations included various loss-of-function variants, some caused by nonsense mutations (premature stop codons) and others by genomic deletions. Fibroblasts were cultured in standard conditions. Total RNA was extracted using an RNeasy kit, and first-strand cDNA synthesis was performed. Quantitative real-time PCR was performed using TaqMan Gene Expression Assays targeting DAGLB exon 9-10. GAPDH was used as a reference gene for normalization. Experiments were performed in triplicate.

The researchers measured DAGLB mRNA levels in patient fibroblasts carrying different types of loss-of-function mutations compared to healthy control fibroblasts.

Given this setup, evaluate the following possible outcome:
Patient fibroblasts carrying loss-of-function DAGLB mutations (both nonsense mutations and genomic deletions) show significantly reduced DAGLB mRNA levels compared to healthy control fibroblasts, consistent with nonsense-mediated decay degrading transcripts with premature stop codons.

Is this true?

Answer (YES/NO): NO